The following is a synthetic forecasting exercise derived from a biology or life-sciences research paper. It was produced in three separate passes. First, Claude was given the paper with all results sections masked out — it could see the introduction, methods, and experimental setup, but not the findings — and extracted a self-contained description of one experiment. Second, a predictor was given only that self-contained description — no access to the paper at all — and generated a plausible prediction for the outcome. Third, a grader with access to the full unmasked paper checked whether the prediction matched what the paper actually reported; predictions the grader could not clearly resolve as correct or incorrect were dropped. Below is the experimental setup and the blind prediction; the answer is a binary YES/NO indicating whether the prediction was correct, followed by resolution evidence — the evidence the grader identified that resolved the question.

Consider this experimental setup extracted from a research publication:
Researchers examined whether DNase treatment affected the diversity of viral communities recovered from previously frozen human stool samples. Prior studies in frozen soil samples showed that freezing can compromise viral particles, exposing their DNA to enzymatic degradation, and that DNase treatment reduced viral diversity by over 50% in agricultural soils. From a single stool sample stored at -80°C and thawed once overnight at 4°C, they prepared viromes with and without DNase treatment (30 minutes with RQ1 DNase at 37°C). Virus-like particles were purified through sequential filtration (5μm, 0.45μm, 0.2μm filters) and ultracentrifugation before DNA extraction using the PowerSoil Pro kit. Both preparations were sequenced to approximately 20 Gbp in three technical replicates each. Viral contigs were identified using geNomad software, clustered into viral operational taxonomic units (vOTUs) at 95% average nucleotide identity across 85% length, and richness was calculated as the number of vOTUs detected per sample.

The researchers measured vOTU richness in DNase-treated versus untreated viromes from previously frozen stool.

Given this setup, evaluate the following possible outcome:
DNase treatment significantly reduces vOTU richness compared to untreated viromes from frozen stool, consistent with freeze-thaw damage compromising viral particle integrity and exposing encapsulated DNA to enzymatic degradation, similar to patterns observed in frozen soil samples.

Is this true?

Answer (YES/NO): NO